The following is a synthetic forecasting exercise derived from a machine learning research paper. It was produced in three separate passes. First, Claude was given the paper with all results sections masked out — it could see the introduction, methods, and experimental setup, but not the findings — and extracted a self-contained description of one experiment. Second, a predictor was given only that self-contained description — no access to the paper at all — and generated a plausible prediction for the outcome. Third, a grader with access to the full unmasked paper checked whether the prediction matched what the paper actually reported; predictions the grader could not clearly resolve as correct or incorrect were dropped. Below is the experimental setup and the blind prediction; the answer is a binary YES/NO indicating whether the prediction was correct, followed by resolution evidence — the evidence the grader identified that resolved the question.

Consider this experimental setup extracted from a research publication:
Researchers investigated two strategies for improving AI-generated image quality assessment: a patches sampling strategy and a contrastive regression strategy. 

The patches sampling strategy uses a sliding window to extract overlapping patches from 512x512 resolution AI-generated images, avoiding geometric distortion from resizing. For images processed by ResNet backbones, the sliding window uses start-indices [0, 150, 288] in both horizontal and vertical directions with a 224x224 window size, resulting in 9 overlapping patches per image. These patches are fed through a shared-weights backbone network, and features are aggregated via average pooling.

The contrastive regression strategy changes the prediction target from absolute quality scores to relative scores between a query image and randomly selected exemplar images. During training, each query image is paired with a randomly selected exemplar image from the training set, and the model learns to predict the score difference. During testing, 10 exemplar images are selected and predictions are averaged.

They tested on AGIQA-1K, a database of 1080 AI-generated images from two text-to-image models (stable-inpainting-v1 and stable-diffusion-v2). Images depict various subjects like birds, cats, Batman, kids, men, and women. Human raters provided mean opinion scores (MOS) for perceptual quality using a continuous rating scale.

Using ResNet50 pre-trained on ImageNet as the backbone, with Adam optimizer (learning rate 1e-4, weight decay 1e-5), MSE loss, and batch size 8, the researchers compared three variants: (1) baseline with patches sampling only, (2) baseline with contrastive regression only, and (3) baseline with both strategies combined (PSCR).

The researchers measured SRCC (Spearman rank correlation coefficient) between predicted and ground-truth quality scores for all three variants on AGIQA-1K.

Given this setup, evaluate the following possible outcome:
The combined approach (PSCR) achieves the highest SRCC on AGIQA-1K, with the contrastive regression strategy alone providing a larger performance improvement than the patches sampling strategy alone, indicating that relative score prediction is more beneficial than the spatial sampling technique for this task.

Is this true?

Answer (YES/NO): NO